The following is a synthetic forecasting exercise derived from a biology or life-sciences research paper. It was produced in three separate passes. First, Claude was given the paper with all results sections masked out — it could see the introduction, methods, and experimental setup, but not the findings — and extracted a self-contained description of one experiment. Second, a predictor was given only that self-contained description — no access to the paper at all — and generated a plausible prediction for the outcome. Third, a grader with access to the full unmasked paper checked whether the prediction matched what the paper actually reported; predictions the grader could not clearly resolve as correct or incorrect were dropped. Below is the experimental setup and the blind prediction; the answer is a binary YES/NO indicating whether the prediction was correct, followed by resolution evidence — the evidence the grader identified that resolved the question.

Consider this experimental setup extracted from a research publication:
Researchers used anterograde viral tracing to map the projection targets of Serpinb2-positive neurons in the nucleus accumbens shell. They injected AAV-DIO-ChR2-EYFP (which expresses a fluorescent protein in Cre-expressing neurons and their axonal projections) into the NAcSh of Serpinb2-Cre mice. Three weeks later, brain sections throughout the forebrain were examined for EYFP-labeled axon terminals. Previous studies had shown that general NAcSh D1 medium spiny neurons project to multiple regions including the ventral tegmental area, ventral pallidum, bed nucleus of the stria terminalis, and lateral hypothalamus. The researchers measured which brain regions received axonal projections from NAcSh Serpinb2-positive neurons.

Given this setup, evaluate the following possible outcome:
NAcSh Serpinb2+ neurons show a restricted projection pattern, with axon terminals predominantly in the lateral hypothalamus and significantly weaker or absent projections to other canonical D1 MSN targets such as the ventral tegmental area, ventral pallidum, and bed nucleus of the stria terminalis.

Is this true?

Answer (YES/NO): YES